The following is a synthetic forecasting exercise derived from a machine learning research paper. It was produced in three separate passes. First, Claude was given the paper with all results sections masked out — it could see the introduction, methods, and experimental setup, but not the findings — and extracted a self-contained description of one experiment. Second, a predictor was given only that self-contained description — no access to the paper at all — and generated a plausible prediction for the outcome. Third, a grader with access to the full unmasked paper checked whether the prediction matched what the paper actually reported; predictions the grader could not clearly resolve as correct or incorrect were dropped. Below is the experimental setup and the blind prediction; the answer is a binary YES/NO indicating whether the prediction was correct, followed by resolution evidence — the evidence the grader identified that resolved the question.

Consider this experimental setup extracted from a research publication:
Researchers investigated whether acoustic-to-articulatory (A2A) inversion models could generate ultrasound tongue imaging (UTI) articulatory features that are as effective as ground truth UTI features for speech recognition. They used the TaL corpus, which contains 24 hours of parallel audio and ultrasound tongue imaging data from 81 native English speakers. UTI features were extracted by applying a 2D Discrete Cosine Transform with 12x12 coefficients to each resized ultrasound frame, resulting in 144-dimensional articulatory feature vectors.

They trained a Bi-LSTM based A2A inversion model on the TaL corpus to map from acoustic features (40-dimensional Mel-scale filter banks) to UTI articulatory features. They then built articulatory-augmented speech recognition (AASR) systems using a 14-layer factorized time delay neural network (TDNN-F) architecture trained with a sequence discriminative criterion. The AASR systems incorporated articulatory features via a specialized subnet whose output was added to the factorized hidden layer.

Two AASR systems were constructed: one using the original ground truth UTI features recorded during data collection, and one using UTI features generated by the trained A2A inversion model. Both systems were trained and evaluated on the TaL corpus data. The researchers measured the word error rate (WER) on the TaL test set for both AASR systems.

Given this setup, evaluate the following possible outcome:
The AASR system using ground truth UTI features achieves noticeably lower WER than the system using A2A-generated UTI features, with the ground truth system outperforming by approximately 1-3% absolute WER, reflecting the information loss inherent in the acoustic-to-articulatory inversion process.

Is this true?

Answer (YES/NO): NO